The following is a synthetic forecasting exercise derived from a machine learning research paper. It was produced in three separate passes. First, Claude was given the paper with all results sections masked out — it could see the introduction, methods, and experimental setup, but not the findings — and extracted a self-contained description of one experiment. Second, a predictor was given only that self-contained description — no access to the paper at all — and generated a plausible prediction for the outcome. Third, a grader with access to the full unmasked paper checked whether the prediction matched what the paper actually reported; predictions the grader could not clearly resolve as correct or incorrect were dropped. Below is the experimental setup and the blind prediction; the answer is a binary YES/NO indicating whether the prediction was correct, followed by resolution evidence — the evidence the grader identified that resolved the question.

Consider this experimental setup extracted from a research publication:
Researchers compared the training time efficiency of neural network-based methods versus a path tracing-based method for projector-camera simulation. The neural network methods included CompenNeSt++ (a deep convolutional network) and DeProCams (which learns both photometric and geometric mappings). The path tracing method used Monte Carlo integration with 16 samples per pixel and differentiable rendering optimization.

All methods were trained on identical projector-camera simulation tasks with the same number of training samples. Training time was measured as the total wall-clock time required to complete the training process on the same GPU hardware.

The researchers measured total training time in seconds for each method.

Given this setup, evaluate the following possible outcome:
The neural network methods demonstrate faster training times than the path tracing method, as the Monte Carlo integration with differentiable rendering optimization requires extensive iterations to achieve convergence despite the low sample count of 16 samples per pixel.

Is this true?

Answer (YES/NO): NO